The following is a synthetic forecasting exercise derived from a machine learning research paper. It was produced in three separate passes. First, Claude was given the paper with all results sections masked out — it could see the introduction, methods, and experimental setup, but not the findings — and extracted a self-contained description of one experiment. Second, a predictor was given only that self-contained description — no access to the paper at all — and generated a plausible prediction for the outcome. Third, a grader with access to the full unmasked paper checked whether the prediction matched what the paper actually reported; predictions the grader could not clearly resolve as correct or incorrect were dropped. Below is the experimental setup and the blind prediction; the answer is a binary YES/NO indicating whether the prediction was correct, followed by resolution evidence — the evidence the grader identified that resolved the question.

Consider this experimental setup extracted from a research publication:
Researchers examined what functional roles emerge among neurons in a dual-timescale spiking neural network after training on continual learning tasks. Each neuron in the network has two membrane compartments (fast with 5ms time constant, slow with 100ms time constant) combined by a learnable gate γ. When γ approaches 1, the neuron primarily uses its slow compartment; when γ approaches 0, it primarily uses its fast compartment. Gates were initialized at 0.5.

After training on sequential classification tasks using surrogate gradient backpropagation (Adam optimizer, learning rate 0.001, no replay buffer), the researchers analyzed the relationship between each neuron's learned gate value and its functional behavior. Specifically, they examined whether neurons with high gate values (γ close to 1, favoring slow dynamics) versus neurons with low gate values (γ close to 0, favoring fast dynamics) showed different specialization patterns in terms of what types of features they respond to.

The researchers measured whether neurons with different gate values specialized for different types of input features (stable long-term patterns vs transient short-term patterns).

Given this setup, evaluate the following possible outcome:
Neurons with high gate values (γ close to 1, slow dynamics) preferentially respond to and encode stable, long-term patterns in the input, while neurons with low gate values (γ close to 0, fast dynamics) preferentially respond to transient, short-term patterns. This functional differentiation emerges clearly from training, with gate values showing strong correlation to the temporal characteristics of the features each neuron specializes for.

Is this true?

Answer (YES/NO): YES